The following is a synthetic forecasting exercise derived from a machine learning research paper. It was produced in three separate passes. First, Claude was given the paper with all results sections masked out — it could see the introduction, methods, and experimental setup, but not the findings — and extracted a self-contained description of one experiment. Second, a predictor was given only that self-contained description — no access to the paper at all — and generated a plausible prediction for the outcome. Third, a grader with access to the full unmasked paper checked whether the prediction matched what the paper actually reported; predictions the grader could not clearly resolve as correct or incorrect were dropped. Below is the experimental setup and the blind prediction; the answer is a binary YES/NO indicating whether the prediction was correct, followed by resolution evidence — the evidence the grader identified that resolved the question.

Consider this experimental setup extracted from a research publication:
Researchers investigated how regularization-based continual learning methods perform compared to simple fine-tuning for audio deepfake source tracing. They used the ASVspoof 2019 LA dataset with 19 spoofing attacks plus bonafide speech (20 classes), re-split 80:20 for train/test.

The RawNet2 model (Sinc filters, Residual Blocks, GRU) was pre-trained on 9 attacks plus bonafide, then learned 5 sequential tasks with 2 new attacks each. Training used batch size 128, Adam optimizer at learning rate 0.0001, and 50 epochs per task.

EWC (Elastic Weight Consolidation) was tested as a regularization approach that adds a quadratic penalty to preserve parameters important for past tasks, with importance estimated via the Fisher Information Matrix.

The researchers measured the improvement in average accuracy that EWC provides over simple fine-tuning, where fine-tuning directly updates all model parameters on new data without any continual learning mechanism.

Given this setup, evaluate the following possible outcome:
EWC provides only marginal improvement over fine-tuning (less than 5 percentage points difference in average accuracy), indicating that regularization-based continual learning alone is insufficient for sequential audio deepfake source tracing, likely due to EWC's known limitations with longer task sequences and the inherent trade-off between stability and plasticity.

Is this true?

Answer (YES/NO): YES